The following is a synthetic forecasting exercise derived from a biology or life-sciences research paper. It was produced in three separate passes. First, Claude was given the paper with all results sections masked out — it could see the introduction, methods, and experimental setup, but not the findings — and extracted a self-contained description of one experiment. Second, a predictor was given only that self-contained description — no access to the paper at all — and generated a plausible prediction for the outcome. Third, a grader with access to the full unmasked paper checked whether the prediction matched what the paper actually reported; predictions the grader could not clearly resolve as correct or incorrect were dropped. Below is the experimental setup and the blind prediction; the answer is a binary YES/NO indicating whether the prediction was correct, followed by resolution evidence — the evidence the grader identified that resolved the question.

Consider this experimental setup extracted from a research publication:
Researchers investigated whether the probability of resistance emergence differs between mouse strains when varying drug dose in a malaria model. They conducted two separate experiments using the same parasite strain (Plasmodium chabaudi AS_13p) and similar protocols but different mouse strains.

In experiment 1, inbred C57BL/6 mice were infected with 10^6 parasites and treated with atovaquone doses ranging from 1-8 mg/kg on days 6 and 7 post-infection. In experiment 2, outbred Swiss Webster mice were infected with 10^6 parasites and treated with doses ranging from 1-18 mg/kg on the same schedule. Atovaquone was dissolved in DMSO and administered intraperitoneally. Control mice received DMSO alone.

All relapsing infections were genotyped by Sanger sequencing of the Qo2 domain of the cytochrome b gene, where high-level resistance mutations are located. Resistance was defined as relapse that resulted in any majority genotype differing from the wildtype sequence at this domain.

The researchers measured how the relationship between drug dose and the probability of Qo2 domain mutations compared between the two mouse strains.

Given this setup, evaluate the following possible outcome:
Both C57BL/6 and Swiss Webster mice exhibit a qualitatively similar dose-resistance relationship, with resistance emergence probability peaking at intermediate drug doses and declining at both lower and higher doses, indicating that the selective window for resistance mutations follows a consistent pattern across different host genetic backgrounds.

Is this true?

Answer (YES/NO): NO